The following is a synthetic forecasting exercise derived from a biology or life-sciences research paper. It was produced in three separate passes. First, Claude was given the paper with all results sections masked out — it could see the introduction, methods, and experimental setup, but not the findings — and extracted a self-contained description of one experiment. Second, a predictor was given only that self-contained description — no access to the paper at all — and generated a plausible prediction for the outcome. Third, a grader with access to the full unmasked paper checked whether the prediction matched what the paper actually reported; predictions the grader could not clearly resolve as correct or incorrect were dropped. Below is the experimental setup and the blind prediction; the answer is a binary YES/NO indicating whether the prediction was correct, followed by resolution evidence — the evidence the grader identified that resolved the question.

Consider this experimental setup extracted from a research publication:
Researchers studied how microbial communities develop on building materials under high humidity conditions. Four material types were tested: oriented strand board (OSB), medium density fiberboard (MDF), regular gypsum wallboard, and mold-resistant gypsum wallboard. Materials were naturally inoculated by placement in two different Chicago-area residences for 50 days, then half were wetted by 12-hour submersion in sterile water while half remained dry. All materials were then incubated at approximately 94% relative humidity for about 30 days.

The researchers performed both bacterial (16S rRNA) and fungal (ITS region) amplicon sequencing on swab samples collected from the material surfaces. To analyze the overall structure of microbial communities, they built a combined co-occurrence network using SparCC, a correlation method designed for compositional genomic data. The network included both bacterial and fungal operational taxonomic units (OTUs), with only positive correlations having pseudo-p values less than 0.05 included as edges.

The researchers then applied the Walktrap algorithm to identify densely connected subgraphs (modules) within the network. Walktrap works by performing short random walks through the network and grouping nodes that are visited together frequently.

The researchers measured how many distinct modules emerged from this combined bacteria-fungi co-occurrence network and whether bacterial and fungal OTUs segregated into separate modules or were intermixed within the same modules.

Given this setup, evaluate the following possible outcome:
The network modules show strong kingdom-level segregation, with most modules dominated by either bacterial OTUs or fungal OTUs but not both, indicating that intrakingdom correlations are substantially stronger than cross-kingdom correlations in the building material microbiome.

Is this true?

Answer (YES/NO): NO